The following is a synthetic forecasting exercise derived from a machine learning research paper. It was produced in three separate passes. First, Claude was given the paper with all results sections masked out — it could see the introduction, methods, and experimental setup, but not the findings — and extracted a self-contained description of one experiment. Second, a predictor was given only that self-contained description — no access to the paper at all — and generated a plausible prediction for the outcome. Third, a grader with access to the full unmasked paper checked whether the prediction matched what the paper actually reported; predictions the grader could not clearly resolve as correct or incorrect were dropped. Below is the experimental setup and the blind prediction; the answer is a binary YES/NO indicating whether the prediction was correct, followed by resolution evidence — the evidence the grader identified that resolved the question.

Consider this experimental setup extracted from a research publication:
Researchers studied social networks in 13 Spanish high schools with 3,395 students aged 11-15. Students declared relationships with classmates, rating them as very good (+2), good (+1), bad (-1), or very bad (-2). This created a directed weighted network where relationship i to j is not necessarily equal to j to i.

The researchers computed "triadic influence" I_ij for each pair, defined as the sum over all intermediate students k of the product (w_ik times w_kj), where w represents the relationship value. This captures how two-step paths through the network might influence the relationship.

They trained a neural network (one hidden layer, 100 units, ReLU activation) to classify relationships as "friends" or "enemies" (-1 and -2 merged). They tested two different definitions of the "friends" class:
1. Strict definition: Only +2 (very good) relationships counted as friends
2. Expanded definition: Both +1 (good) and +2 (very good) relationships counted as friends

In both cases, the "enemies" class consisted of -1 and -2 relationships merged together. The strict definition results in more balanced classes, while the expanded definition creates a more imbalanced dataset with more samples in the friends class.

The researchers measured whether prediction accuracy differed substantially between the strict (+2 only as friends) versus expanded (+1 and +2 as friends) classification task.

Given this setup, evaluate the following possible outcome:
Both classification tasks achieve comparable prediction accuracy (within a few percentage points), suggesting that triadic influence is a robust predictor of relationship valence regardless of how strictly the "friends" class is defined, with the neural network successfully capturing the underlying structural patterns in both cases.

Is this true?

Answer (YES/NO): YES